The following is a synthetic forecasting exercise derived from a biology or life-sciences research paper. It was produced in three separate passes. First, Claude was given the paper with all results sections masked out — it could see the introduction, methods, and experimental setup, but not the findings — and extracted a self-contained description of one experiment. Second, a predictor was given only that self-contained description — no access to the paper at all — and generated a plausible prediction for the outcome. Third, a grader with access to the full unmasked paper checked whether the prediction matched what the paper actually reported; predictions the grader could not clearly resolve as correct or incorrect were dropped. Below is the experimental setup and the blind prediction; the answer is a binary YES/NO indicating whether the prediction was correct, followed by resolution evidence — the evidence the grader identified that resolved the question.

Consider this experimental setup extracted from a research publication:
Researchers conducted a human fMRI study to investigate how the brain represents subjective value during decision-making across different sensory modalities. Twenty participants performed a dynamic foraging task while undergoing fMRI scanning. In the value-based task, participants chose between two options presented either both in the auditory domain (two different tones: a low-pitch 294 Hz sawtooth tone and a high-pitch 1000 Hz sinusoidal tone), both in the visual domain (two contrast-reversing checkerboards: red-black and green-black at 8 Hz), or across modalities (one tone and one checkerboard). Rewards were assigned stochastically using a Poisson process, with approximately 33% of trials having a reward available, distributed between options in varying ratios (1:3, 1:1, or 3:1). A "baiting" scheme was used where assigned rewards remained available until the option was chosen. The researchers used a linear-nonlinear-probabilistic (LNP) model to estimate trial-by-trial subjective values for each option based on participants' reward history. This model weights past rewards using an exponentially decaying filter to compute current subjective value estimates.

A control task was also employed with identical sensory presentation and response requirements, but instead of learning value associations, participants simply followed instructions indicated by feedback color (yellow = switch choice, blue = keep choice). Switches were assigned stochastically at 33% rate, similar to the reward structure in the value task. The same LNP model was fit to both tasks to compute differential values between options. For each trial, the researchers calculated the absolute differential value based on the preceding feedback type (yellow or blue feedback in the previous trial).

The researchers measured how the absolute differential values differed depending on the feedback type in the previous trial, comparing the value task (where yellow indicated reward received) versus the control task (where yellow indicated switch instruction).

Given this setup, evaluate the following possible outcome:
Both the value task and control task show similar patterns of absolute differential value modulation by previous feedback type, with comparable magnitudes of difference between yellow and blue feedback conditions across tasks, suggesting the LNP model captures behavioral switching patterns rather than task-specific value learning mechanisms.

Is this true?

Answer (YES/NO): NO